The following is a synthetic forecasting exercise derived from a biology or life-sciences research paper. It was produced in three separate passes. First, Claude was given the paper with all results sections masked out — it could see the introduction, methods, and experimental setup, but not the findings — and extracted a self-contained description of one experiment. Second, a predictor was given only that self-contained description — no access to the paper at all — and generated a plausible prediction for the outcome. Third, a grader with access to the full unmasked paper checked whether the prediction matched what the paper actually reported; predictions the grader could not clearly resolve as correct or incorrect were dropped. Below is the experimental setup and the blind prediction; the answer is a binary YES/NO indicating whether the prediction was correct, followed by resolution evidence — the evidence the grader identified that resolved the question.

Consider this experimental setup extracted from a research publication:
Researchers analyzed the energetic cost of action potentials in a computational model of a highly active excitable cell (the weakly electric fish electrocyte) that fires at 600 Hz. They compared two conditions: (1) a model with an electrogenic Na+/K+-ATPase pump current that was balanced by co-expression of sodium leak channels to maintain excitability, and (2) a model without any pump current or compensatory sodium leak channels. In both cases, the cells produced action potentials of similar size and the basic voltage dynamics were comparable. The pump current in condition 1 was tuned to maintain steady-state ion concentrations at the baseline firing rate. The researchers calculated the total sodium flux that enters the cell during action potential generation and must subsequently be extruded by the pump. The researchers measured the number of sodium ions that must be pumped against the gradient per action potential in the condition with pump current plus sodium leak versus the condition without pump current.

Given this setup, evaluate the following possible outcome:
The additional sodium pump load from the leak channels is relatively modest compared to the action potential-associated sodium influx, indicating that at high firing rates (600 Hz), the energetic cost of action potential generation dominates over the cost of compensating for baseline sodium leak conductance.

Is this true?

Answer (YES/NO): NO